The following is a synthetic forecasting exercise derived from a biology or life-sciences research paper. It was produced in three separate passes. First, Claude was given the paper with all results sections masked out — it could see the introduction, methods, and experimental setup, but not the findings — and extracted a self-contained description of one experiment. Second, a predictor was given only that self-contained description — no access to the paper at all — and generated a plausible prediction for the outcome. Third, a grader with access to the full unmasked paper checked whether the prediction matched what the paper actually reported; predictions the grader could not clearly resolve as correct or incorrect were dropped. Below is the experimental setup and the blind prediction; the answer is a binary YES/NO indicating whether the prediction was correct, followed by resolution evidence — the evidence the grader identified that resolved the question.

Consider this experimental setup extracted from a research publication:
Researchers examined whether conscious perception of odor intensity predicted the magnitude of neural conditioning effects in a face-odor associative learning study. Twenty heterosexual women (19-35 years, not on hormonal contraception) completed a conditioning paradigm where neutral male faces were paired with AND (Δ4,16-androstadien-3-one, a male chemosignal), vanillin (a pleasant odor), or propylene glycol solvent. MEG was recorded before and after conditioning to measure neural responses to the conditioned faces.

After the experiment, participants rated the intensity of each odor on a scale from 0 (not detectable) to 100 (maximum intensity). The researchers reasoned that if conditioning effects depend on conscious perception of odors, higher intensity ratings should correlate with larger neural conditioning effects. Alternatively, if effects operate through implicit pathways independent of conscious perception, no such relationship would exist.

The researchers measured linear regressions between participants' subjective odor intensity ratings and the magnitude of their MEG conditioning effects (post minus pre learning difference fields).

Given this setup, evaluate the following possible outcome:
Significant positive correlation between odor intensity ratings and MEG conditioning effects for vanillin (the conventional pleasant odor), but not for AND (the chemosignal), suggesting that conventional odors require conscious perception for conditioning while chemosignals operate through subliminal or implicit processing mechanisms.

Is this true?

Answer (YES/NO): NO